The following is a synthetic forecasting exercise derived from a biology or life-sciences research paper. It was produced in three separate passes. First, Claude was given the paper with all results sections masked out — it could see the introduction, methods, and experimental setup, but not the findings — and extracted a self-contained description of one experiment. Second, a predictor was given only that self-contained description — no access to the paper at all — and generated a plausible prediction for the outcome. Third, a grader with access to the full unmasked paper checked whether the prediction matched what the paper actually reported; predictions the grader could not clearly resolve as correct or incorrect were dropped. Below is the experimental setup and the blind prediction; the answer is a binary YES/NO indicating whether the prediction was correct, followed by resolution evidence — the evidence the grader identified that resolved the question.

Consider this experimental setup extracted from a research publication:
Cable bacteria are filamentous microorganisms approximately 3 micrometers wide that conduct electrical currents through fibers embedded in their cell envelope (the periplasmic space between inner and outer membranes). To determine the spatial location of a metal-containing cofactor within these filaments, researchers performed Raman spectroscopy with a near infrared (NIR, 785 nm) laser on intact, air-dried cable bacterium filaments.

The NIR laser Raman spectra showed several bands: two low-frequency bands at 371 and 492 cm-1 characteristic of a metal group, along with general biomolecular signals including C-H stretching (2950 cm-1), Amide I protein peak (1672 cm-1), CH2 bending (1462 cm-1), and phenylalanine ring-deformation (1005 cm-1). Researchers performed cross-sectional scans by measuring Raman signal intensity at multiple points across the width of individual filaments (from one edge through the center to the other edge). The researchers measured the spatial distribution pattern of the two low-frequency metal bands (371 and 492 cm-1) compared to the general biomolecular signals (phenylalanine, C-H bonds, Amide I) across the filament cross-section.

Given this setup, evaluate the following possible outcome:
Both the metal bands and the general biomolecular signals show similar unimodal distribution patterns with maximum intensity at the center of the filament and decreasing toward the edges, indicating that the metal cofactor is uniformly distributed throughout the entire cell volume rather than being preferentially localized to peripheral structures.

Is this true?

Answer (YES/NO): NO